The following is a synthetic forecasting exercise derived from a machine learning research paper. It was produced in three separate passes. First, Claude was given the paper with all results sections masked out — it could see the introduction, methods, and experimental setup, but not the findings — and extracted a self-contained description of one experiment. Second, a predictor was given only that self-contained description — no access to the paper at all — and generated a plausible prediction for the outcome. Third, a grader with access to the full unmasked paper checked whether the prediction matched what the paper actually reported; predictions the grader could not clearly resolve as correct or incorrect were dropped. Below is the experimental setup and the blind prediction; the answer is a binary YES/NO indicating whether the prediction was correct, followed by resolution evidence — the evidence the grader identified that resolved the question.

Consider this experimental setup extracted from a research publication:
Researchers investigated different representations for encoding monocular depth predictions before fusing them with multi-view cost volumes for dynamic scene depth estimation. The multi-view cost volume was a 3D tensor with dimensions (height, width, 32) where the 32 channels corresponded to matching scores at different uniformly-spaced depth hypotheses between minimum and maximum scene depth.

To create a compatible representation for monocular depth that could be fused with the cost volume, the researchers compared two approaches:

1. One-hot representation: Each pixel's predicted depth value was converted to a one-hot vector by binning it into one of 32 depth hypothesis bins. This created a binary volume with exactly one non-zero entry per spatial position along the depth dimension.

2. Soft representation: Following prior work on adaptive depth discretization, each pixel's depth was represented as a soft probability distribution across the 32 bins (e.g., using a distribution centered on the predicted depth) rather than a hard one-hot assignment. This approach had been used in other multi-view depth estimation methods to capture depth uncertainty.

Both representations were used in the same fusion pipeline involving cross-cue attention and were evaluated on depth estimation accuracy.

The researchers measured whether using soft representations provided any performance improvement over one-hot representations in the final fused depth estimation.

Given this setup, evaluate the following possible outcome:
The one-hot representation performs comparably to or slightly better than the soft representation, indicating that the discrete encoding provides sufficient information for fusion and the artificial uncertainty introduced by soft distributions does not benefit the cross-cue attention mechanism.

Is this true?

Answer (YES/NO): YES